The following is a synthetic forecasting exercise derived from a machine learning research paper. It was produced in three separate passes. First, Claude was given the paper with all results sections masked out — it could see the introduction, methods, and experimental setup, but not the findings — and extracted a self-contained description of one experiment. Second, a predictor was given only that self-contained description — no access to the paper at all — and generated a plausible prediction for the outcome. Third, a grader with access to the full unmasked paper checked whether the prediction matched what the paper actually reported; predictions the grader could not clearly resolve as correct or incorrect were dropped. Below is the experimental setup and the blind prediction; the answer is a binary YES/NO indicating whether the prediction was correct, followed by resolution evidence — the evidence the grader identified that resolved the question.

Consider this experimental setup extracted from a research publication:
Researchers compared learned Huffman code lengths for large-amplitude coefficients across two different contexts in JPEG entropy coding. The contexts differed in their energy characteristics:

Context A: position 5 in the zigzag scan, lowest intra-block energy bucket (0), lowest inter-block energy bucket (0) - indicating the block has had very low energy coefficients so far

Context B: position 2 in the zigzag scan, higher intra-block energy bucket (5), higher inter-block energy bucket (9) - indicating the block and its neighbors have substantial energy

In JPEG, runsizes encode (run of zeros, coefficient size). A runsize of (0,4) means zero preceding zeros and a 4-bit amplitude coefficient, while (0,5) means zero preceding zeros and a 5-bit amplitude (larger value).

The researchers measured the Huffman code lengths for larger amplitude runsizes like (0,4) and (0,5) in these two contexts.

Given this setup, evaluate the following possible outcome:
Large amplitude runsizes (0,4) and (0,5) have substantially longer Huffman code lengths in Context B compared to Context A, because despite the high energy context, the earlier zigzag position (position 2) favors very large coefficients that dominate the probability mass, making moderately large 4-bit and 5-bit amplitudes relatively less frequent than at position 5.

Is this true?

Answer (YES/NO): NO